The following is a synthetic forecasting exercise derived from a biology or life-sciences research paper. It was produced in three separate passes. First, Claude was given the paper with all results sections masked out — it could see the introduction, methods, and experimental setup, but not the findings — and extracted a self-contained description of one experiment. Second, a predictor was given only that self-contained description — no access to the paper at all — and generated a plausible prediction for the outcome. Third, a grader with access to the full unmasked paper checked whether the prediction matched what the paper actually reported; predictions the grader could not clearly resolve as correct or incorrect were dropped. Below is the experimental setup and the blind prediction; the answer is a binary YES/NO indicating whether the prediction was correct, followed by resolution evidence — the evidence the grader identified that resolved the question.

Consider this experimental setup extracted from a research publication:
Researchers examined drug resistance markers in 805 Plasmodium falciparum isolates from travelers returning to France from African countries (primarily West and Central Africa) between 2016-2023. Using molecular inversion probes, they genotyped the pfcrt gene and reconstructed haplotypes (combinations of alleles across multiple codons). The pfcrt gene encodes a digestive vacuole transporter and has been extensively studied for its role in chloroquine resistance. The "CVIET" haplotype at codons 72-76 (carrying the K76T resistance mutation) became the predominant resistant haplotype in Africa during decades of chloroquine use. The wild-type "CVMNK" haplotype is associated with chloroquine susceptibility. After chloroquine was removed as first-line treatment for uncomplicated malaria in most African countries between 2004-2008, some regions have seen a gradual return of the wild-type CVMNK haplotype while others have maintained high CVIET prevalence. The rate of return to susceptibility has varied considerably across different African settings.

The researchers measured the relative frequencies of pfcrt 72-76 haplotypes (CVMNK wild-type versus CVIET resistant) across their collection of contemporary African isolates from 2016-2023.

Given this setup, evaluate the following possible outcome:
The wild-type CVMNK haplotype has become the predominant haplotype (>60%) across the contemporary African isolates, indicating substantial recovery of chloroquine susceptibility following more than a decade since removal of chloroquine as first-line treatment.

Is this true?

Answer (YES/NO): YES